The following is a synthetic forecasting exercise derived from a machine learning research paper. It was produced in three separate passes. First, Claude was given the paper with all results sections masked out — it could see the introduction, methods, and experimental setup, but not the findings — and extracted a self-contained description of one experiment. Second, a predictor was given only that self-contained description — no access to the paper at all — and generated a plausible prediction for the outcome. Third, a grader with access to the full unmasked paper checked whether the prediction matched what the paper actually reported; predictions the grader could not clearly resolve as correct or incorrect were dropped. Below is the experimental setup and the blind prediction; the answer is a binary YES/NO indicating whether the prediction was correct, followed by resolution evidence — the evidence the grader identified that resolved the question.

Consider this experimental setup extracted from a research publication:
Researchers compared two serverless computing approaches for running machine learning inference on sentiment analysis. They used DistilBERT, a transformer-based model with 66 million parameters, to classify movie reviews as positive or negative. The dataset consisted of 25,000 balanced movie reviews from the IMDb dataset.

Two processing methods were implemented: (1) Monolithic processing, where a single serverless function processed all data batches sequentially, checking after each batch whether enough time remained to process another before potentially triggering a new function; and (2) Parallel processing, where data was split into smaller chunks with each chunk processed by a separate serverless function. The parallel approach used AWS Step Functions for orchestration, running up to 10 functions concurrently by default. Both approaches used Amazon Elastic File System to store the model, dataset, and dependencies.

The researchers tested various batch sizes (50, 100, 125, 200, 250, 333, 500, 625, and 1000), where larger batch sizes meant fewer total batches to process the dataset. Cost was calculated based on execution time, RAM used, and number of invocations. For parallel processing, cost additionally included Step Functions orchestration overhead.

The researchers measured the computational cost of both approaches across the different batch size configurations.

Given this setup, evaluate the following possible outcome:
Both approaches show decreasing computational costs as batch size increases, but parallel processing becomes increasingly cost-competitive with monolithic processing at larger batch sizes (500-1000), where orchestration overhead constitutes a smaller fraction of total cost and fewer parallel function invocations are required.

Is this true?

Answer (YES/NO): YES